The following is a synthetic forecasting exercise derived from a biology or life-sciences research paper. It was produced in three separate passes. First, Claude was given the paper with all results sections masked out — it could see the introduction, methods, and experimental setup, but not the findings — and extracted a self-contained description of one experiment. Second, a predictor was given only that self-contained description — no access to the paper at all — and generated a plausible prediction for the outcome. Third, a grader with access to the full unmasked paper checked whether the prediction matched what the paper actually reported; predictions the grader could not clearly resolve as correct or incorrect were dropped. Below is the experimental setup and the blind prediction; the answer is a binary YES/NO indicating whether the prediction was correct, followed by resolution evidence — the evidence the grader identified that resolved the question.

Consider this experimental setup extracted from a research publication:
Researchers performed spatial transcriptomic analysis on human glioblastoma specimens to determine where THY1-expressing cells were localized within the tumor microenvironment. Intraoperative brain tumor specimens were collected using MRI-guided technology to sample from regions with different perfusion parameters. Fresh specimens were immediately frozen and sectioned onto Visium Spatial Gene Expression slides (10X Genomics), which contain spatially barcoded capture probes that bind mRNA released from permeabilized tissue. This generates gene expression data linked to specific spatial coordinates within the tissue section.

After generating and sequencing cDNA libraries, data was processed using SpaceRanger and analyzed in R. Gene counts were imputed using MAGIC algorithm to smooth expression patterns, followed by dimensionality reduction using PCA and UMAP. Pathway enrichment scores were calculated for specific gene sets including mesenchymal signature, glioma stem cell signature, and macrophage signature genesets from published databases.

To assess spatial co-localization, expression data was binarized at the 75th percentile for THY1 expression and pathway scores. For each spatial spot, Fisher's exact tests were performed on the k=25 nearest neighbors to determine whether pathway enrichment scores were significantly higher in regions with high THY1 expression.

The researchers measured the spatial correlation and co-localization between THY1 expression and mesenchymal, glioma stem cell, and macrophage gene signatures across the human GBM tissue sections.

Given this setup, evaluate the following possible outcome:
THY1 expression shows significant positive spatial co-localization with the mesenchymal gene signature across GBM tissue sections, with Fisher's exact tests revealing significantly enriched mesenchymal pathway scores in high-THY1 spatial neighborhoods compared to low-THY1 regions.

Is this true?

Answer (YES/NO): YES